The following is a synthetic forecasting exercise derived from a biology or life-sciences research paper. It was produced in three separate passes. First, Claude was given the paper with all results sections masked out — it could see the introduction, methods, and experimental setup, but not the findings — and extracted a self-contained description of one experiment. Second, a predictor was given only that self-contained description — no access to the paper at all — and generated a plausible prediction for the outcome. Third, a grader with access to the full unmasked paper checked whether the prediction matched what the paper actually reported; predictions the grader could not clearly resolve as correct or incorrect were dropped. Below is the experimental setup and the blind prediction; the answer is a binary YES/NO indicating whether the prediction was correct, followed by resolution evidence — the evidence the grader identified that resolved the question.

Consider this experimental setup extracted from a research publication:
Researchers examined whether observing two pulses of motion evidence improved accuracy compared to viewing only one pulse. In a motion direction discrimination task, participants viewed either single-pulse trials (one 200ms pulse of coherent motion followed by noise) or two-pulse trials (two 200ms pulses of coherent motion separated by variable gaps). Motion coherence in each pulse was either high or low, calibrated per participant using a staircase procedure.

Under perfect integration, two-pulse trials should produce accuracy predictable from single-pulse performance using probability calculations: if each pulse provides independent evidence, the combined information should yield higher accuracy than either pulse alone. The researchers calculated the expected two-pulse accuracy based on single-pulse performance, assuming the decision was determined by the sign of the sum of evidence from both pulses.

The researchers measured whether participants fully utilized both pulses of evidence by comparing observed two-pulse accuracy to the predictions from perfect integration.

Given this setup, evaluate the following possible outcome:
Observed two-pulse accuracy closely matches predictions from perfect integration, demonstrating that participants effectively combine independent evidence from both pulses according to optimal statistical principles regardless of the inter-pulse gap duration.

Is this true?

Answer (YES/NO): NO